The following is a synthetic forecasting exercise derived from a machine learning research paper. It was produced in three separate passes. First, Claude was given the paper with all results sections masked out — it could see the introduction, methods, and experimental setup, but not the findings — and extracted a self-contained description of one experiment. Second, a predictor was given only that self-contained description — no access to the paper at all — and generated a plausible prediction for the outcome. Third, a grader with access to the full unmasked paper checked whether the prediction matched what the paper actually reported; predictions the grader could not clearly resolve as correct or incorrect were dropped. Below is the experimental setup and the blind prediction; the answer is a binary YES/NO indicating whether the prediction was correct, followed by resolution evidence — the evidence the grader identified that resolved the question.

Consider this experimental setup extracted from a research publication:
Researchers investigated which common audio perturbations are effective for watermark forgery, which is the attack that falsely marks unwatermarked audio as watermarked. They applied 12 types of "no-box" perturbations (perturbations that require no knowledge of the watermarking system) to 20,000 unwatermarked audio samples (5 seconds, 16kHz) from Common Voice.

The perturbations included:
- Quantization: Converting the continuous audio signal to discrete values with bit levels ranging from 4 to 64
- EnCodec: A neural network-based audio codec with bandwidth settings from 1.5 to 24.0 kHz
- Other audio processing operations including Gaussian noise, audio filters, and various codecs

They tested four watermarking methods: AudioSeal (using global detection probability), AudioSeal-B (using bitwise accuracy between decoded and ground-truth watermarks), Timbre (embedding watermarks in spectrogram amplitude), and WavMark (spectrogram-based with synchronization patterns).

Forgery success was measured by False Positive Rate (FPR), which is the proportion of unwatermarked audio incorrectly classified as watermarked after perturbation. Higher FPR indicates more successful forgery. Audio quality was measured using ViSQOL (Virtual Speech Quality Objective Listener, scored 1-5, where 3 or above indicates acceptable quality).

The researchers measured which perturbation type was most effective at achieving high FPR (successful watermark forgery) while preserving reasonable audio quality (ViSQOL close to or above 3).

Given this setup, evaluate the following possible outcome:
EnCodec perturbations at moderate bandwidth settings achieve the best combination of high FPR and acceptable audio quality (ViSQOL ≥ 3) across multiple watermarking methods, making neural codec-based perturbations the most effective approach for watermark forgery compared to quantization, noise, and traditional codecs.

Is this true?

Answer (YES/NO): NO